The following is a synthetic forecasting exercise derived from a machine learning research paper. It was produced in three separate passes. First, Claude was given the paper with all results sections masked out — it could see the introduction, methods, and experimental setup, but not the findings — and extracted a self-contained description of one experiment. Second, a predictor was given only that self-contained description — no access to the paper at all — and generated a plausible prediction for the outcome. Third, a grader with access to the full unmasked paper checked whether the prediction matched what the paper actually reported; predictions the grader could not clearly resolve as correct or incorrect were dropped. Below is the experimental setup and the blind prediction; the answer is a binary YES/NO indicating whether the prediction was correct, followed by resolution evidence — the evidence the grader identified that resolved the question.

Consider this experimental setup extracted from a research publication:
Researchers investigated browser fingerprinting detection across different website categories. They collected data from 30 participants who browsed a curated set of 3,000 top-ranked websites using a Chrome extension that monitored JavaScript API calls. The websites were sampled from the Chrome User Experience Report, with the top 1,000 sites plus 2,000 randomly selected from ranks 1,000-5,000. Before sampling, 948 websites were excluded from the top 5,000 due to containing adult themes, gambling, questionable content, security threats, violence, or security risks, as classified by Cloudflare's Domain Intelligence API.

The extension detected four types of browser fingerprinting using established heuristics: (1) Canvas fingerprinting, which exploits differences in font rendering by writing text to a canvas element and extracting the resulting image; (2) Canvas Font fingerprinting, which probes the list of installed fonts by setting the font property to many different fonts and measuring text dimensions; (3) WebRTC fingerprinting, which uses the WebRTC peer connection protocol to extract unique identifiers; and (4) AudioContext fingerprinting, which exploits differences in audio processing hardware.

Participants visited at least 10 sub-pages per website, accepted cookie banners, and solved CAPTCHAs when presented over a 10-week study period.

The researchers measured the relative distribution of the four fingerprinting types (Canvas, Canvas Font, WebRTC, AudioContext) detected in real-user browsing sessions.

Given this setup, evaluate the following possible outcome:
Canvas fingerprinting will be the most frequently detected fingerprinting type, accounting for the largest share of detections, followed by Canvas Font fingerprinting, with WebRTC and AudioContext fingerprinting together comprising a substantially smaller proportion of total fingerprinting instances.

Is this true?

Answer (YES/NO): NO